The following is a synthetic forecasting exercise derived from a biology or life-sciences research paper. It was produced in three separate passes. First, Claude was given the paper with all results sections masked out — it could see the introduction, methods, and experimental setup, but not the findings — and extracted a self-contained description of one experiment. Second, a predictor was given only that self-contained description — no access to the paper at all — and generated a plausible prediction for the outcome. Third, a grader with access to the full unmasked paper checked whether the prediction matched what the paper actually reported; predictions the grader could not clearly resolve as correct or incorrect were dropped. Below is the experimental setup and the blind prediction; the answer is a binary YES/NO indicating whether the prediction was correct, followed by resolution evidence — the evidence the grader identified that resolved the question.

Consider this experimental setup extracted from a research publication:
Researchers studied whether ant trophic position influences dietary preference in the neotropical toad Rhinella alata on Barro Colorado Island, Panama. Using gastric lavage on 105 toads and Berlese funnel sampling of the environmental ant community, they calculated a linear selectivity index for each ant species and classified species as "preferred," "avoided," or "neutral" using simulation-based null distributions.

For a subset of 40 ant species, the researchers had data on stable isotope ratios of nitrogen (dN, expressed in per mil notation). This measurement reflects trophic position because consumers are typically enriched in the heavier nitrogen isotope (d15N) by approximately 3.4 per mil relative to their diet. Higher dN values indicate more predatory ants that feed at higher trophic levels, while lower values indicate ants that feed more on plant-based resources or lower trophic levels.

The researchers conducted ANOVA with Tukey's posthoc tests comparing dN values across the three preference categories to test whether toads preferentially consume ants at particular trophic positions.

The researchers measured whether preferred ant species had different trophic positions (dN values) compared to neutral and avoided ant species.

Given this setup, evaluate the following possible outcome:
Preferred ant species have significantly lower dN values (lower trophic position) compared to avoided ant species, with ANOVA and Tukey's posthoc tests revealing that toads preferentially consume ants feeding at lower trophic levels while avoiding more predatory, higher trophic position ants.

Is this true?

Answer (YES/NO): NO